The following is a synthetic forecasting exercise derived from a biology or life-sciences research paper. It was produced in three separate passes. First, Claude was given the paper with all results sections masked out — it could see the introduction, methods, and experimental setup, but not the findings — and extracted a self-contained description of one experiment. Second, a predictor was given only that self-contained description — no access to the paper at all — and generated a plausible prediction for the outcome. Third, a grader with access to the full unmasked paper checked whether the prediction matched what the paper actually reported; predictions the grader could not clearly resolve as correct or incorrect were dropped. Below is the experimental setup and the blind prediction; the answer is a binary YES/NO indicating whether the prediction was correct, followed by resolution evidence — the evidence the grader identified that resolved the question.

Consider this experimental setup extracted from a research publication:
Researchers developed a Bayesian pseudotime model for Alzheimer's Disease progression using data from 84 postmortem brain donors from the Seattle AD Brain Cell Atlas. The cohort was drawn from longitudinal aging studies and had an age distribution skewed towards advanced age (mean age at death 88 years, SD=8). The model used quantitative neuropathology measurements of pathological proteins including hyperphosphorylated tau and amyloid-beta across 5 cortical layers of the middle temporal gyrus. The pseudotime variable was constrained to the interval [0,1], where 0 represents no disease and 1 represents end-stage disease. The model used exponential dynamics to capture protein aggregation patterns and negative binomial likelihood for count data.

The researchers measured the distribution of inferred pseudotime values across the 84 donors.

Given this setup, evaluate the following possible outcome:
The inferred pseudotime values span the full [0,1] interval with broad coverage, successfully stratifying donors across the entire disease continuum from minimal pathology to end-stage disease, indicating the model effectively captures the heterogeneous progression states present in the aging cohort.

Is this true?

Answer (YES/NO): NO